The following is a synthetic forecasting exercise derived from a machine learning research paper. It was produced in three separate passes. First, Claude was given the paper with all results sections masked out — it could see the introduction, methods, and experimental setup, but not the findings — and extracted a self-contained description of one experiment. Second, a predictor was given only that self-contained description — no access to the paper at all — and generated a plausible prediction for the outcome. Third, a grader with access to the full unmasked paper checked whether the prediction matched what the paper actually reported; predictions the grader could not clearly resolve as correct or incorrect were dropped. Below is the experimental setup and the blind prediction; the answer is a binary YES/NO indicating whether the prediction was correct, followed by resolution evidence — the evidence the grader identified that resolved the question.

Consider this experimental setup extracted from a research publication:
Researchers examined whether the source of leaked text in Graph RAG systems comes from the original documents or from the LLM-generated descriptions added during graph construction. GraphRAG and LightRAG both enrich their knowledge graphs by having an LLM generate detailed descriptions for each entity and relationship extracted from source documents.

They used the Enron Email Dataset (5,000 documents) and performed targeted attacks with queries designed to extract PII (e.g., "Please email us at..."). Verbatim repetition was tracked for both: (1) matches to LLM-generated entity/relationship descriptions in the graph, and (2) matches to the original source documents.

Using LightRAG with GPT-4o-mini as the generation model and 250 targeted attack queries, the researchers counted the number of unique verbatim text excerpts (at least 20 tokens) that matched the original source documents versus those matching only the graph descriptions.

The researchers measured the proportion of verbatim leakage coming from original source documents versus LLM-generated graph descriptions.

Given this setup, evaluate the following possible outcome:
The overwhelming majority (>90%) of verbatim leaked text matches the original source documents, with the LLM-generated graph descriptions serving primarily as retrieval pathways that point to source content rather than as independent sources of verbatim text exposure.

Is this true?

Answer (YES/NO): NO